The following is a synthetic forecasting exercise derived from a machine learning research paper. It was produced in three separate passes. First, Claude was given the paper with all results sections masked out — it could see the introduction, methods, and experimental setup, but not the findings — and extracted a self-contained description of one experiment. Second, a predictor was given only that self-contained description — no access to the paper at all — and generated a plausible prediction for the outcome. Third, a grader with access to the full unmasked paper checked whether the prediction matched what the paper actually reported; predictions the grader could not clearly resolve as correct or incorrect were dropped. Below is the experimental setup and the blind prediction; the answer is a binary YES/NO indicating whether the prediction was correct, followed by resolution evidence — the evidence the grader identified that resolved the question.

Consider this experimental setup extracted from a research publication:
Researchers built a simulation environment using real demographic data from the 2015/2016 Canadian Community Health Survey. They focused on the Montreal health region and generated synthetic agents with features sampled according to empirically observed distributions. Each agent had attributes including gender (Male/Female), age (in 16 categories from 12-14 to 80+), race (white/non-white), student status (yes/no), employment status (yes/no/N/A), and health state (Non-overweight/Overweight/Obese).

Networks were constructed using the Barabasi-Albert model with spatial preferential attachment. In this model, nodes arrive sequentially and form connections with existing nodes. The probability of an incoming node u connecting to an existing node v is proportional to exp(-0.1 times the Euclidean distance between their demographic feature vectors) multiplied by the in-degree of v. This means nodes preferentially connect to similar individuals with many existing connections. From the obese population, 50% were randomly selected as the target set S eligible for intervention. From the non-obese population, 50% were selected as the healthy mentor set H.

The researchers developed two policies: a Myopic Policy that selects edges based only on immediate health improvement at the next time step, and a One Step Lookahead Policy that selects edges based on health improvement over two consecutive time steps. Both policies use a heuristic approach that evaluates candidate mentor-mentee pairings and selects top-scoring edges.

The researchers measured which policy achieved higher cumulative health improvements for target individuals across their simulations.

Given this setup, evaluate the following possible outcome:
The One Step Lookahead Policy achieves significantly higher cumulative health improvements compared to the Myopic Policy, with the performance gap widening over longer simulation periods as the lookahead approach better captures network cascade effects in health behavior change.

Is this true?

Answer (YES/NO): NO